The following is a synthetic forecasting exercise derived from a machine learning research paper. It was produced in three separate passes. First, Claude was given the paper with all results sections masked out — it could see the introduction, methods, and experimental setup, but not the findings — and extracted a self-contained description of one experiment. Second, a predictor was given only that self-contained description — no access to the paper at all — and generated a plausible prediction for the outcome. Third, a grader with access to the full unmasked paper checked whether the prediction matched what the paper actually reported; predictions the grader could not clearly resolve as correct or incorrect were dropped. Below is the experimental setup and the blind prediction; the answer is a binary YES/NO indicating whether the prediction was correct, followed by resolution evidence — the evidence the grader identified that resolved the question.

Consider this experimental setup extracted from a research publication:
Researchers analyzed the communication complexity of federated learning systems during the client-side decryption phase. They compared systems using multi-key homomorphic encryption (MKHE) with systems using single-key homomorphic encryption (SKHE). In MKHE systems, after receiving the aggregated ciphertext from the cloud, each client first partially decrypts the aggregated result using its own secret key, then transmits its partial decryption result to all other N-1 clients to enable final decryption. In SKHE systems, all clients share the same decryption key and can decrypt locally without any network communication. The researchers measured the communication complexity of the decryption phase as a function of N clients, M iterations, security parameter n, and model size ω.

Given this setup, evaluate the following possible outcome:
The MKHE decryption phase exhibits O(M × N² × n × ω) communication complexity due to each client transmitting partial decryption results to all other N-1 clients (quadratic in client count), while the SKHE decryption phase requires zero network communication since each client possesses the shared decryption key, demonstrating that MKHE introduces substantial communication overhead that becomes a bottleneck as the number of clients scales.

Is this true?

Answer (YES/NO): YES